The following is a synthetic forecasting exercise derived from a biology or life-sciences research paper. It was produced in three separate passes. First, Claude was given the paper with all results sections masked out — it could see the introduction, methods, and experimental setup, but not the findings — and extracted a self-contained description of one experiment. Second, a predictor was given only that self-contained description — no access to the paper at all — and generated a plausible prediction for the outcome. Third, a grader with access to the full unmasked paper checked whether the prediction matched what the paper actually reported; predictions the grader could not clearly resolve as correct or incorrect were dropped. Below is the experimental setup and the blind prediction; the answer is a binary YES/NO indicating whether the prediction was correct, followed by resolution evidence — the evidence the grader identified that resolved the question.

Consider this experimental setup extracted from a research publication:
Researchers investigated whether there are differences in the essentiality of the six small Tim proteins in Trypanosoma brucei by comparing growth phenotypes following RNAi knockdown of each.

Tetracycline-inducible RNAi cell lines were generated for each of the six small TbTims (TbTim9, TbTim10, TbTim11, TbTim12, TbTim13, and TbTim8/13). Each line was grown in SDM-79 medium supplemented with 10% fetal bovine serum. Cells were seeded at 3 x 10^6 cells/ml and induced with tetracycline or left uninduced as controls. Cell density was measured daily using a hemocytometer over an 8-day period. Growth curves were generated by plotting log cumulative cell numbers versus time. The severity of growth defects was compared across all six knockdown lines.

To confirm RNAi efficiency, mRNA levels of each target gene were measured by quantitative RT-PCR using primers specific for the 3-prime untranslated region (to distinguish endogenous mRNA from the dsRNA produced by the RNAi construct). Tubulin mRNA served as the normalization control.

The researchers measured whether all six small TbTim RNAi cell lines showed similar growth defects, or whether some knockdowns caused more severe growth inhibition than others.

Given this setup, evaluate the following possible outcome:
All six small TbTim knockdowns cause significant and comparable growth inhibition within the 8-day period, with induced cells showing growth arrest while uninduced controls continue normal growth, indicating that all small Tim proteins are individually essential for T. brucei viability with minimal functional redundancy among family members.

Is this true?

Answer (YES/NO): NO